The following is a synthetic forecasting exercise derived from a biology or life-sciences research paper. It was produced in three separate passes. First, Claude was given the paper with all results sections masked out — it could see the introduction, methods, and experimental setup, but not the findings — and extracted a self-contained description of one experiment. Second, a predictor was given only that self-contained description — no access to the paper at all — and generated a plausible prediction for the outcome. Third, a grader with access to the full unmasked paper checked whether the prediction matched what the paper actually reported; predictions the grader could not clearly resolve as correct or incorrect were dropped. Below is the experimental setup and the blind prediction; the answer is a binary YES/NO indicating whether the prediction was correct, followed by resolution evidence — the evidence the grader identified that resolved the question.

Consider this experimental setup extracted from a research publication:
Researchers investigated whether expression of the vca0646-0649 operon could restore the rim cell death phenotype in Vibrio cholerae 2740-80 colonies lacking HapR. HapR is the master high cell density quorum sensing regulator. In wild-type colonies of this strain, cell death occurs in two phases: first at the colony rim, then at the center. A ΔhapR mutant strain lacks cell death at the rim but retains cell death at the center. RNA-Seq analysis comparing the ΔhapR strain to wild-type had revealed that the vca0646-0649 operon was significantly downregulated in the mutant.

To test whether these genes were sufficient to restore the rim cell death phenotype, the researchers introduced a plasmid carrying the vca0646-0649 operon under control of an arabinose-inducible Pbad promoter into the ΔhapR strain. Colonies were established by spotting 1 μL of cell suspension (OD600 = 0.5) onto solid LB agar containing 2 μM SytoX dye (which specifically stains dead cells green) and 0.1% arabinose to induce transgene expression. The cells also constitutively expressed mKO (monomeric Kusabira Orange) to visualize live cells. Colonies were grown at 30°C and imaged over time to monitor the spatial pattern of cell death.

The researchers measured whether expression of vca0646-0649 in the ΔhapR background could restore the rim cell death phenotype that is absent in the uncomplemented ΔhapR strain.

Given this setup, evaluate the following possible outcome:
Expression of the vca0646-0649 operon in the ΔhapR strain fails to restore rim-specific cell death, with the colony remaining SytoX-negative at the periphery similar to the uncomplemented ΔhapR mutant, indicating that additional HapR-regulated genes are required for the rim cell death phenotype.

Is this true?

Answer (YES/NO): NO